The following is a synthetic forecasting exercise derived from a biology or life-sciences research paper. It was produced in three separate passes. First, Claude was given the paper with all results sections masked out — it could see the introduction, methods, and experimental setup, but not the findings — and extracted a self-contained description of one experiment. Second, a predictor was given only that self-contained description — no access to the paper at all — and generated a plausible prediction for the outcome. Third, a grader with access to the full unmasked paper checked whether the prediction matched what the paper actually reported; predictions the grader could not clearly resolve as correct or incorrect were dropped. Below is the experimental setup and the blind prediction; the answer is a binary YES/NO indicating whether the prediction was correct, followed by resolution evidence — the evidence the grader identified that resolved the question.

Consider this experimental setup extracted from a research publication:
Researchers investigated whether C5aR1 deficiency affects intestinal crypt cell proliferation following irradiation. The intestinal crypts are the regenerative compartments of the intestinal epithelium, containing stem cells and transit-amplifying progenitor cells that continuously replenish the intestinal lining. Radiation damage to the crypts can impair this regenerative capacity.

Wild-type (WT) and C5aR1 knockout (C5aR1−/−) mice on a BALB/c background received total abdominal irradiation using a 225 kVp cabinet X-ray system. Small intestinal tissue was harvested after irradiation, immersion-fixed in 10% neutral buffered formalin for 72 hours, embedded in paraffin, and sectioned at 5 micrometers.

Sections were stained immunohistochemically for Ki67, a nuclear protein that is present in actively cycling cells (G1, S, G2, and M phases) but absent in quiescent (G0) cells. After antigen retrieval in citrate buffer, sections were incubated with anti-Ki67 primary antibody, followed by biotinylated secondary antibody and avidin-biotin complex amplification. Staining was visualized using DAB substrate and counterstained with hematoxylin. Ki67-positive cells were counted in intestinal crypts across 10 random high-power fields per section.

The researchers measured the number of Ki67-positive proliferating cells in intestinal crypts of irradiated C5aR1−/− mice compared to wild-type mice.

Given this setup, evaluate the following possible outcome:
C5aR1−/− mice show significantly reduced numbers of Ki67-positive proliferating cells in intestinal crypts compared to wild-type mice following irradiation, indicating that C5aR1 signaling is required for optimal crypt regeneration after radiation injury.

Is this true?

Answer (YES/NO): NO